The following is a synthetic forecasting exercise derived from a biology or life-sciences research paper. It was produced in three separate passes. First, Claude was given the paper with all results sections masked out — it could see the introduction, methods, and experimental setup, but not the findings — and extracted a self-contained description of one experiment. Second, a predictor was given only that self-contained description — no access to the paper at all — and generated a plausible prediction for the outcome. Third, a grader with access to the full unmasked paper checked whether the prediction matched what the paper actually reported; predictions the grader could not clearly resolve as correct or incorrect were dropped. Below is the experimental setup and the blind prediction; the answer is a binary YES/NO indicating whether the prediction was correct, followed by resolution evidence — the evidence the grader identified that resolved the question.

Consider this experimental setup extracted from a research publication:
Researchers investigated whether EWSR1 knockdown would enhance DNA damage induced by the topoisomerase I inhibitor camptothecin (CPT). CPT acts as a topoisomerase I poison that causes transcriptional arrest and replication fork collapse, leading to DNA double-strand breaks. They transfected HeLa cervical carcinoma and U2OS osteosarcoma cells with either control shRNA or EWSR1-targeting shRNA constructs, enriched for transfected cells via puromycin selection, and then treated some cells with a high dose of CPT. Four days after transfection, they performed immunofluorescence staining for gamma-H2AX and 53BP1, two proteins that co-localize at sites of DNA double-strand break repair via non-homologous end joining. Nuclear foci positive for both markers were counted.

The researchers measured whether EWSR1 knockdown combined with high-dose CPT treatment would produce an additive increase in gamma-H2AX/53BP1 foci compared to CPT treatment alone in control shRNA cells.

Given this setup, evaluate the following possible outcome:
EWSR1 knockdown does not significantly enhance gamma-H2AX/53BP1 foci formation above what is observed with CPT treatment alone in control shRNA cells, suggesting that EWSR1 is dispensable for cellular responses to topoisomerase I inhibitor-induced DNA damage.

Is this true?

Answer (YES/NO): YES